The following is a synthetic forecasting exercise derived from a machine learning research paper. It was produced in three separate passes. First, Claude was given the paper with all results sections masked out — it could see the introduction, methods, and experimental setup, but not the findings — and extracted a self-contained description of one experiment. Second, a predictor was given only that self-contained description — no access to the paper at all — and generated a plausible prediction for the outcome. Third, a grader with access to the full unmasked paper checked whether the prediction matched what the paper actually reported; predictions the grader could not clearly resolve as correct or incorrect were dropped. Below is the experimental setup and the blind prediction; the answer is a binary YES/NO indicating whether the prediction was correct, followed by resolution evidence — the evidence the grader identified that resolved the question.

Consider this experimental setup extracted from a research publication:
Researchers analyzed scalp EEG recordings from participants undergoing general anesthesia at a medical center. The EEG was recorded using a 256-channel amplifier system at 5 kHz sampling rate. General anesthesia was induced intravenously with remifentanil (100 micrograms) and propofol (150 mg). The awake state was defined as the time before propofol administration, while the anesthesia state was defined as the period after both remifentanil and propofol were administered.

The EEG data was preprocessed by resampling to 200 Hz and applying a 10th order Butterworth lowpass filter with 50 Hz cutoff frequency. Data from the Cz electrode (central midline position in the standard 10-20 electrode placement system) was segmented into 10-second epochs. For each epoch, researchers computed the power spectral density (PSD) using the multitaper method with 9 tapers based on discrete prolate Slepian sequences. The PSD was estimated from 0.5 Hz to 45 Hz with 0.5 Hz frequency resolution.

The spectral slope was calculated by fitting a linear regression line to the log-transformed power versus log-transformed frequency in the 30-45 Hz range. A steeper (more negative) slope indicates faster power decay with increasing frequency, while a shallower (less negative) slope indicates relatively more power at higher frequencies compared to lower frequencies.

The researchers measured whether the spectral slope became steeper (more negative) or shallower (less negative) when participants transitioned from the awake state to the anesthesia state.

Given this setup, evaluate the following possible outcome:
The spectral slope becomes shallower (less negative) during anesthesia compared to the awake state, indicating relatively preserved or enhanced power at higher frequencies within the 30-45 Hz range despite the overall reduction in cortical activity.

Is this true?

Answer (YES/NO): NO